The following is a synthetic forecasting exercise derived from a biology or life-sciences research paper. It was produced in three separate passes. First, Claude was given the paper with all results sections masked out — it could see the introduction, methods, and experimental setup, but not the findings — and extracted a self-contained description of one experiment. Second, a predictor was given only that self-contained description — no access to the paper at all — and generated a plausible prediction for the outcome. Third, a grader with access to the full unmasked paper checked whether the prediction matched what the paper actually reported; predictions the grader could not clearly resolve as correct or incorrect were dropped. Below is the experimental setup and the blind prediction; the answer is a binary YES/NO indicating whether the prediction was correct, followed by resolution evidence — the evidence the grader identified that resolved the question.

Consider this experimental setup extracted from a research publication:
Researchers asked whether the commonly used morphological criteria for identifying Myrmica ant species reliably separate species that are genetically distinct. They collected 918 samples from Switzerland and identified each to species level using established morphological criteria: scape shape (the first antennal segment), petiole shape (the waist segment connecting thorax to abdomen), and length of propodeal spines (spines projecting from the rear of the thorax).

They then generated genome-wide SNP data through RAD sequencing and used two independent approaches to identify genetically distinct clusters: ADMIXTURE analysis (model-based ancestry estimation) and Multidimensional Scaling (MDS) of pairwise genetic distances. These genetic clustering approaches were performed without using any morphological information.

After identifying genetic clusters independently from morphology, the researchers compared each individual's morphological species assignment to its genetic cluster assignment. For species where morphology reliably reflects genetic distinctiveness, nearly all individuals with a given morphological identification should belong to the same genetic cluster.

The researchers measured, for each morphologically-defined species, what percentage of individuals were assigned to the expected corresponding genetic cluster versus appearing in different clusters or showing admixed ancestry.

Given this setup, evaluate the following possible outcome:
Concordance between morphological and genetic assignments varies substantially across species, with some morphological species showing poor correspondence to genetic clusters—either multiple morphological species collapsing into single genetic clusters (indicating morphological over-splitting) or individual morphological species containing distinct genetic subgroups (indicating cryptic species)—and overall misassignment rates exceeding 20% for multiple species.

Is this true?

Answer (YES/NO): NO